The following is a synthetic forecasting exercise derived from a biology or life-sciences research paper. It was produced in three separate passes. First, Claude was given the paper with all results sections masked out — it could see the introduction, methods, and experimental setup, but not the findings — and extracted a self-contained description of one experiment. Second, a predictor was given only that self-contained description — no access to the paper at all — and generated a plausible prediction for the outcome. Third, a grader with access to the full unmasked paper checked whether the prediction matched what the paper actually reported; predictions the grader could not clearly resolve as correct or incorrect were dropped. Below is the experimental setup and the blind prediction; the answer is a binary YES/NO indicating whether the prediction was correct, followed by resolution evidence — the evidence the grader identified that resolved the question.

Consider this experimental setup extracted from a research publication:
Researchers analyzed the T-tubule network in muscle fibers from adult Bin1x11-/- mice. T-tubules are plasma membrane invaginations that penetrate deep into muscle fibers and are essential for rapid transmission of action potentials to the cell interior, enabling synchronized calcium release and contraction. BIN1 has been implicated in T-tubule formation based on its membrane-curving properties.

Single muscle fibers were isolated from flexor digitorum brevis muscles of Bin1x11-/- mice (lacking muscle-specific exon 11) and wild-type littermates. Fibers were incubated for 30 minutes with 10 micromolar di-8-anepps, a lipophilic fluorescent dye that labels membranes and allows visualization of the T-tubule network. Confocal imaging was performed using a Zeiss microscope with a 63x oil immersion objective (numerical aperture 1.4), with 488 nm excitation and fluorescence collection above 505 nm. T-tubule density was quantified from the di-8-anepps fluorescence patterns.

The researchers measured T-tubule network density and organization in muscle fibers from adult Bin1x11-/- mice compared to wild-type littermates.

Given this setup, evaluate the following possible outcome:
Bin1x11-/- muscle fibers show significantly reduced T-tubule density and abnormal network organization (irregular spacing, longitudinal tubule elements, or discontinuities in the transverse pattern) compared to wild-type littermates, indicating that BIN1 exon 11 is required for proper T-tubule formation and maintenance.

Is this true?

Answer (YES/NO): NO